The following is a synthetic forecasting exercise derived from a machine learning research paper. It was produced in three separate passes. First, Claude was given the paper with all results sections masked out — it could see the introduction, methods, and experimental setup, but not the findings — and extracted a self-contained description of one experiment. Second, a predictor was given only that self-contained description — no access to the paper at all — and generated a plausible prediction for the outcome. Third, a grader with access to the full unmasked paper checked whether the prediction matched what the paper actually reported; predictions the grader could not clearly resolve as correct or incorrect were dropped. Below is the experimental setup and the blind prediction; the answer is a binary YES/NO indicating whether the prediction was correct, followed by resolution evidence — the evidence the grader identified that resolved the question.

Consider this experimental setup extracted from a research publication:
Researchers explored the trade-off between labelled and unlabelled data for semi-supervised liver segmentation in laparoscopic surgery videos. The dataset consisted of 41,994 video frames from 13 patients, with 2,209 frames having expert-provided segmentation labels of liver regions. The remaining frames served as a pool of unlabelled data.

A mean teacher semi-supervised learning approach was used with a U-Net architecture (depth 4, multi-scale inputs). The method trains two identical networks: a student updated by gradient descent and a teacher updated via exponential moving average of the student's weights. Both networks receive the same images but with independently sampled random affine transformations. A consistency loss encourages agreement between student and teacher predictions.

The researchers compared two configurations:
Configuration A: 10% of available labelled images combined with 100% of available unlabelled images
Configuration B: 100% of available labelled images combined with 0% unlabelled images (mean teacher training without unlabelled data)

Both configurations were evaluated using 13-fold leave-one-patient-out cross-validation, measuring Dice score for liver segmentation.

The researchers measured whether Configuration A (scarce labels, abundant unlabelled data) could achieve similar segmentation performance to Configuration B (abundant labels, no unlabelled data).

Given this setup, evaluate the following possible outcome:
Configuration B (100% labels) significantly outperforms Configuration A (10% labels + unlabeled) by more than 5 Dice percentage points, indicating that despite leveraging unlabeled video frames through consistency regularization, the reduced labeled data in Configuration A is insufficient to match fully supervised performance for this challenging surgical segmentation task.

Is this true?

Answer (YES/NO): NO